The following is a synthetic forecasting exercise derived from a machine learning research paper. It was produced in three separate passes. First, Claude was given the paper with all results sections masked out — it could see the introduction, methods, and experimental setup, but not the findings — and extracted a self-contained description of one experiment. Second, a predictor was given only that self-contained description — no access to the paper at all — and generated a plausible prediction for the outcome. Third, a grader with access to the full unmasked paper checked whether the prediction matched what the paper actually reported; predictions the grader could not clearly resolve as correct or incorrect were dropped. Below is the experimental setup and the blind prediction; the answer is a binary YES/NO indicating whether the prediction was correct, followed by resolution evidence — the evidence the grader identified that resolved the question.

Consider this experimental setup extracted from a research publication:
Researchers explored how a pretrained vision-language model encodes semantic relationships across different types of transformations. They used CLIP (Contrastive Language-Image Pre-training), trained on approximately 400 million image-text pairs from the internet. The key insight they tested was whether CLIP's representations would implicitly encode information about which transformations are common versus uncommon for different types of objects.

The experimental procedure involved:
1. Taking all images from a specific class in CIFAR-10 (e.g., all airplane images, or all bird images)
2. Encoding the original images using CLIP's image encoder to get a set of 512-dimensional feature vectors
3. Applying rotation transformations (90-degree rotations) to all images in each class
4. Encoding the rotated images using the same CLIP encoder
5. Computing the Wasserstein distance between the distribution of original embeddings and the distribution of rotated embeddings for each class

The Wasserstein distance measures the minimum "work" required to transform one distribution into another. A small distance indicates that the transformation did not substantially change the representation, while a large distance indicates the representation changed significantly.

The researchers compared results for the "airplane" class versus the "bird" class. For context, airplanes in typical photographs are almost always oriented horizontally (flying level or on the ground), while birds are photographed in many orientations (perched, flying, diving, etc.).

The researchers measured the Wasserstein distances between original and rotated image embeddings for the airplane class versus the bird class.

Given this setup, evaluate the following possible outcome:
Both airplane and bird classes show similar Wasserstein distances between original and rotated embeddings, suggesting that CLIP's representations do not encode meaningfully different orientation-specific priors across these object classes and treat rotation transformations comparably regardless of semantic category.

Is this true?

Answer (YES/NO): NO